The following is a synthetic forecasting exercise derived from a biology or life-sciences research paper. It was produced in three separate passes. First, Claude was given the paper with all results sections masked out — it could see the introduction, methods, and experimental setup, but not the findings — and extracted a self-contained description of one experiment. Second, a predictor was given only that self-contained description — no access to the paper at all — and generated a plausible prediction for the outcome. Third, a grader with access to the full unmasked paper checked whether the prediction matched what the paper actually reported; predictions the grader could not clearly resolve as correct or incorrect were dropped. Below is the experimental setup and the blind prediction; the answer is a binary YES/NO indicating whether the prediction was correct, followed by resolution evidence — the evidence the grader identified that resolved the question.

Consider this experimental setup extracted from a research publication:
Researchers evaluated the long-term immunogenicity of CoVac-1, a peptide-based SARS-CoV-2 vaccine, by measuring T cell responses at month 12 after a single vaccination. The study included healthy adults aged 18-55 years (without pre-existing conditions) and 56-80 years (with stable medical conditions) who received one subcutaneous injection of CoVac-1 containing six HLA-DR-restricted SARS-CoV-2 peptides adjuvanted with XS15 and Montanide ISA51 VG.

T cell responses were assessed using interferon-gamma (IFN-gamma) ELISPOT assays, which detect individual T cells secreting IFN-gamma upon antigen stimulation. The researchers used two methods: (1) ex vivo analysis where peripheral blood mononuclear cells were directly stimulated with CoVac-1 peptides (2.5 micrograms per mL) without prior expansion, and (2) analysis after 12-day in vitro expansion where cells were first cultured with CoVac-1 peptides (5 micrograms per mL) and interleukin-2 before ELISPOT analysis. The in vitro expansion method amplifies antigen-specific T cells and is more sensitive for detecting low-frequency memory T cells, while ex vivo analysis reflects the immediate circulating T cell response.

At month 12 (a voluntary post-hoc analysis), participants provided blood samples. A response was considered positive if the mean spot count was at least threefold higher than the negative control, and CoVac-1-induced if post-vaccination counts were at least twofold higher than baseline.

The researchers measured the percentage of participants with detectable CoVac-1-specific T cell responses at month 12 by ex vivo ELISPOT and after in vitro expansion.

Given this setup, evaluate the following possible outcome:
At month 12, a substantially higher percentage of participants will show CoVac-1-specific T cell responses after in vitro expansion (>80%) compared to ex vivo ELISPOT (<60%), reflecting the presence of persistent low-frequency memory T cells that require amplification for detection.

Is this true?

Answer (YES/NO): NO